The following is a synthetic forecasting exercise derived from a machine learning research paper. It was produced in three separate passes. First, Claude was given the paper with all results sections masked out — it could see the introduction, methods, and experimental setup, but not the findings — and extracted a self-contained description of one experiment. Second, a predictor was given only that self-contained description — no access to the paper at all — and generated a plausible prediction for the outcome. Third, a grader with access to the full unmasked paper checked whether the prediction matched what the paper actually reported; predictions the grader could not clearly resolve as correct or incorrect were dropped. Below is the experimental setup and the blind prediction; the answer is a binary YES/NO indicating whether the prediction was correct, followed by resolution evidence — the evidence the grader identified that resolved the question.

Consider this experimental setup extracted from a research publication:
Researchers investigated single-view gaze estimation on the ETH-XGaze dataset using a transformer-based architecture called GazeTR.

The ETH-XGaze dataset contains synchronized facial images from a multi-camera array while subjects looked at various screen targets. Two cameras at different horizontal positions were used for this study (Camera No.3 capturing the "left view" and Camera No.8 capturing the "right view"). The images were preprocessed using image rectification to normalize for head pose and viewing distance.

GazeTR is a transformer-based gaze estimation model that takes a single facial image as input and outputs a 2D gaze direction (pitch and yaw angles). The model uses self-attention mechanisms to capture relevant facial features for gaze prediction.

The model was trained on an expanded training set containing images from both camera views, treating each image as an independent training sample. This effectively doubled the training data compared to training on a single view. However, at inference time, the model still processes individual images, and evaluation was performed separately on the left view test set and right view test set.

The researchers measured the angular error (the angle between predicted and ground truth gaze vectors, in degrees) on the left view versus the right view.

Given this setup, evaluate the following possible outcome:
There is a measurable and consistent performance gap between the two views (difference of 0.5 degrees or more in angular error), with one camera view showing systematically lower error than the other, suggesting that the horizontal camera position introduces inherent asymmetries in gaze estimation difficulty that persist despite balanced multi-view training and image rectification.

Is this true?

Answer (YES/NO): NO